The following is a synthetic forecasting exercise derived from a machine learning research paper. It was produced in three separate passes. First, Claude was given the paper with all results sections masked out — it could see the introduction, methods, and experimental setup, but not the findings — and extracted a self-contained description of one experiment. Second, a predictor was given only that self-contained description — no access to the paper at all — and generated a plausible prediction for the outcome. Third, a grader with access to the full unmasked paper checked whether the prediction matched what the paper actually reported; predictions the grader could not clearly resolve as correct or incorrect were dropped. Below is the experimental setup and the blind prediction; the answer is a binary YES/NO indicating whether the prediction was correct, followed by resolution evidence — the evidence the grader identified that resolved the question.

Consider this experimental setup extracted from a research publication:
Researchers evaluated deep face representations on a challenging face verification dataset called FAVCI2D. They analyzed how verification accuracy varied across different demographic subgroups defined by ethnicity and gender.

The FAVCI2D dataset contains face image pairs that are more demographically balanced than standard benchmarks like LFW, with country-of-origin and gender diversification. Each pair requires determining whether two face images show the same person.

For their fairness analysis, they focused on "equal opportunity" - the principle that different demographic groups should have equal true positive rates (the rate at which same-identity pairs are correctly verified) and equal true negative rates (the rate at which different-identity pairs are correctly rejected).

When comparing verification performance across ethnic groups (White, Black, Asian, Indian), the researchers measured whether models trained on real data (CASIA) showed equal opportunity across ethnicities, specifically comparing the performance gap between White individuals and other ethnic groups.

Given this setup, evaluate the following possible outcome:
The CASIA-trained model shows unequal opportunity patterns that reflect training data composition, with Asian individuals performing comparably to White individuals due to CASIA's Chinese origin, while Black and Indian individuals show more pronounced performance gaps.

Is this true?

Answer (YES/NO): NO